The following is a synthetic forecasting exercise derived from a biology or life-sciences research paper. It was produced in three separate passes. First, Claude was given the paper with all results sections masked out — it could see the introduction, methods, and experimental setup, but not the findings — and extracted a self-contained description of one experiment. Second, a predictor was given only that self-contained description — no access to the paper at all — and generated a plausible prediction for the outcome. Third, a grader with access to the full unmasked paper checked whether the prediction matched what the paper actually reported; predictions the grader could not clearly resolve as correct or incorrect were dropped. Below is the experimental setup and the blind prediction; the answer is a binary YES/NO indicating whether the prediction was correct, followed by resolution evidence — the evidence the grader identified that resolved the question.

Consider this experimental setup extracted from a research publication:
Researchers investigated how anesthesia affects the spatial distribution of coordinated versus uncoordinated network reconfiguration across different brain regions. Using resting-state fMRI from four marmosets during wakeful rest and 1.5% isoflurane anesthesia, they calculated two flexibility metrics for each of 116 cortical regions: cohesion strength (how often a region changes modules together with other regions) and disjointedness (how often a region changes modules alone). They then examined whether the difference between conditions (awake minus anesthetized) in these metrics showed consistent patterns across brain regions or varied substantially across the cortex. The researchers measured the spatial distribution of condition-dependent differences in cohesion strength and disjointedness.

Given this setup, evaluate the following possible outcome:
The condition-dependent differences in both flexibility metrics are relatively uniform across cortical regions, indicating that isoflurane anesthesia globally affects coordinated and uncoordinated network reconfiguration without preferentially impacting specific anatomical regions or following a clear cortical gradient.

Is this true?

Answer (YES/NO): YES